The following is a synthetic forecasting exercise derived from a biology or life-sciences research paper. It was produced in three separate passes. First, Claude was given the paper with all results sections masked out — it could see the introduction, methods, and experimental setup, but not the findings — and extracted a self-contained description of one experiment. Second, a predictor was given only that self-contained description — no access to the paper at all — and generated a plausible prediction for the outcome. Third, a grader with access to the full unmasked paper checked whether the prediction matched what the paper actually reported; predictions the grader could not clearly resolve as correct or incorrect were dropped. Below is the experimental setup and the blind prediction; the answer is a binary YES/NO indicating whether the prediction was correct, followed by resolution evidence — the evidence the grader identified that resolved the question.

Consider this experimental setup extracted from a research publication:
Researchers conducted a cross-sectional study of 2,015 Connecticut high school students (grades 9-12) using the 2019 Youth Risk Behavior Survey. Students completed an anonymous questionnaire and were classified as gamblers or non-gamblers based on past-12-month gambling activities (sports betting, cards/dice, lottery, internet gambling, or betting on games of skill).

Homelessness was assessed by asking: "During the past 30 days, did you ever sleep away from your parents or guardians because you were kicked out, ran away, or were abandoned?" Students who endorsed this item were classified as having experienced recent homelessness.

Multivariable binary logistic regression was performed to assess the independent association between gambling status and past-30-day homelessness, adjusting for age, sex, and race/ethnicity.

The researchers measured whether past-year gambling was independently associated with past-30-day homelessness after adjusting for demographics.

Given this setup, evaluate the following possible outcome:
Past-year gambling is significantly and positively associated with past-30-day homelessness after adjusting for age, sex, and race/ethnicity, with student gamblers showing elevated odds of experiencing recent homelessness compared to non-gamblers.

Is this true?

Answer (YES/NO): YES